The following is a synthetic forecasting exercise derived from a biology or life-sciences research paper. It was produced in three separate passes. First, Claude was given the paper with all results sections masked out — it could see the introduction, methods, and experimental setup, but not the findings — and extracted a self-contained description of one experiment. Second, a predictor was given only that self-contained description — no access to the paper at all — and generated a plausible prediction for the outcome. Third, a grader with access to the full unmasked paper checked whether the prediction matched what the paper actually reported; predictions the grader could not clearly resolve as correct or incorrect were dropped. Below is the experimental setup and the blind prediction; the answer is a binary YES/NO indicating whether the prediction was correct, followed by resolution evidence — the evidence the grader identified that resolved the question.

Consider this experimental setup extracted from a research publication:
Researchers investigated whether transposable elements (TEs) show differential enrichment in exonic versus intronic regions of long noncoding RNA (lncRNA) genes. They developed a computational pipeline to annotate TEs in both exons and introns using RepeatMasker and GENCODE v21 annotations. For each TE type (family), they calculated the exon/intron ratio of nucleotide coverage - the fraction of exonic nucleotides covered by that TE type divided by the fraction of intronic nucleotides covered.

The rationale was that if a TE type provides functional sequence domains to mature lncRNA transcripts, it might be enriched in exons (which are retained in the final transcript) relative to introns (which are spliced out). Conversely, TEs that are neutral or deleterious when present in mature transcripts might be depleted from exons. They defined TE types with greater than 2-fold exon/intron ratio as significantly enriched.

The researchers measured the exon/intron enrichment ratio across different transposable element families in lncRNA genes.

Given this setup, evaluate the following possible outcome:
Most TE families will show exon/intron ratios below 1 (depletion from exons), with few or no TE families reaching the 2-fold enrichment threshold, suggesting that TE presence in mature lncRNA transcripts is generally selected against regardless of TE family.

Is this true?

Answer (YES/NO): NO